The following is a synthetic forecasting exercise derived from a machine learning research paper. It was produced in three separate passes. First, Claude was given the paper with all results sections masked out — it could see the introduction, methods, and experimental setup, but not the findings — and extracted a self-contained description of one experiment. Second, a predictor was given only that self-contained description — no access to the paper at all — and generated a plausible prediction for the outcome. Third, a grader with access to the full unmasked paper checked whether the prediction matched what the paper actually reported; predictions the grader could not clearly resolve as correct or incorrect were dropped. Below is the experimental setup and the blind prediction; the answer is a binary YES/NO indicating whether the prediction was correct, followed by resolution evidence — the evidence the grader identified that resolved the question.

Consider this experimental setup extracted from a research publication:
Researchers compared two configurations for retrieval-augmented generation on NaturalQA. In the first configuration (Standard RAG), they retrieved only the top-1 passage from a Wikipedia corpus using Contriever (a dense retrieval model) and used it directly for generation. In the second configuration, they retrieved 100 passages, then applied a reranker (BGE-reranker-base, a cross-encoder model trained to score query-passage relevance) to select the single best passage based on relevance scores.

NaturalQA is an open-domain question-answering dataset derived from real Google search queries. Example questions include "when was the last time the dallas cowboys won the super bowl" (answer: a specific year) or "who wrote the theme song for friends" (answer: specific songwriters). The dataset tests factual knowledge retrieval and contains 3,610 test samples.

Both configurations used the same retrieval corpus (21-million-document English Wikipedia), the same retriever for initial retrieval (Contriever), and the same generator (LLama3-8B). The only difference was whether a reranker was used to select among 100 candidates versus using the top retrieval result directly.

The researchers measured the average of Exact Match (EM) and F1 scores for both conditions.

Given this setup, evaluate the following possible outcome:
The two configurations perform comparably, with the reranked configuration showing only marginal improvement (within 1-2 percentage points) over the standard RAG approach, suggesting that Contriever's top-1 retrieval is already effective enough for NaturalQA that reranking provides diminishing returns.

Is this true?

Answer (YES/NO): NO